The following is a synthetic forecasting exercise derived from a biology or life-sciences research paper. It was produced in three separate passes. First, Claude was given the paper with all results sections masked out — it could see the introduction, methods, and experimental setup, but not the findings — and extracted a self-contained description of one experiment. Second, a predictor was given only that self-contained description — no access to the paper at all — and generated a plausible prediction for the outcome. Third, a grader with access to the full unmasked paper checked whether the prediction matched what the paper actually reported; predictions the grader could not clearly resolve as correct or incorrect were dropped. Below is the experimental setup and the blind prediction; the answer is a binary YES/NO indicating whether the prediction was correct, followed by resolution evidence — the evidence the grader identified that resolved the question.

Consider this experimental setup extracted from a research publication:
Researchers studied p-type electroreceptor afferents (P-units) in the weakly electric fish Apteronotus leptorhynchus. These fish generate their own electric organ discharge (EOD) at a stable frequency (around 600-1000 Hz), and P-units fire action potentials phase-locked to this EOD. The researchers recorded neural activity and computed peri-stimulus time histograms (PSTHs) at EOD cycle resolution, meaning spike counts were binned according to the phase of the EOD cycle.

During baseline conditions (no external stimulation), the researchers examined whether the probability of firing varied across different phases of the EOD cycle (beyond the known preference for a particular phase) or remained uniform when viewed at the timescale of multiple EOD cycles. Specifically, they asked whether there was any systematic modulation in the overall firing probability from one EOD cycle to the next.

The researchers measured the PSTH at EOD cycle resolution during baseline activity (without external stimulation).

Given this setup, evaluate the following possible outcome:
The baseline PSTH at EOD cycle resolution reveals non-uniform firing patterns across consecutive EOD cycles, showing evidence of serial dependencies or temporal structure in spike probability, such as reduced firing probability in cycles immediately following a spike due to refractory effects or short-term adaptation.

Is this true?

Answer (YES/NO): NO